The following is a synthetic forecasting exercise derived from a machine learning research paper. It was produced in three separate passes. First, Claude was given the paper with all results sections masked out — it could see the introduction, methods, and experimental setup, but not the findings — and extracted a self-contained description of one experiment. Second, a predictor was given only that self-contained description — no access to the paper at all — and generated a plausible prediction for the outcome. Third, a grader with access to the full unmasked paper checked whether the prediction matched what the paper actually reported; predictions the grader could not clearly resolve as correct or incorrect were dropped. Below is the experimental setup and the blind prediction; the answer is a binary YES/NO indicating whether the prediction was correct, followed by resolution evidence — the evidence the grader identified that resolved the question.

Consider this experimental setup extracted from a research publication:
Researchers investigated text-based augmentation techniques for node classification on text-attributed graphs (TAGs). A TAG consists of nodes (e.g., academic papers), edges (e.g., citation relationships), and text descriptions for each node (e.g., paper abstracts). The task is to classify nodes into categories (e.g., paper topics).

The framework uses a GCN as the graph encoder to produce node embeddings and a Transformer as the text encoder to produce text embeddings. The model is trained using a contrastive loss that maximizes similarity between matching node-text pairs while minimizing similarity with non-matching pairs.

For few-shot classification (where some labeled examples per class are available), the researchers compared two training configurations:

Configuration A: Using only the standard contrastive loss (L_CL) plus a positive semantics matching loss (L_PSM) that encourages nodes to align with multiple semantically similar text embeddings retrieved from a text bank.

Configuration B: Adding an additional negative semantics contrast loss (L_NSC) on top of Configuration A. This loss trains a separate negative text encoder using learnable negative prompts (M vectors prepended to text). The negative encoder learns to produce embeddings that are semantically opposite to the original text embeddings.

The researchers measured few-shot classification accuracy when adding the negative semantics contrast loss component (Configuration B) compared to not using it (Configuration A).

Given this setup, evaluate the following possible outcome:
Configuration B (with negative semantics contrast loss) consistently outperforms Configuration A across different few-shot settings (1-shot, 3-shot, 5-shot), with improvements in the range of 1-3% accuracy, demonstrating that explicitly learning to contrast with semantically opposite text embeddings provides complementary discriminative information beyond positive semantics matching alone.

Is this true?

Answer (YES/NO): NO